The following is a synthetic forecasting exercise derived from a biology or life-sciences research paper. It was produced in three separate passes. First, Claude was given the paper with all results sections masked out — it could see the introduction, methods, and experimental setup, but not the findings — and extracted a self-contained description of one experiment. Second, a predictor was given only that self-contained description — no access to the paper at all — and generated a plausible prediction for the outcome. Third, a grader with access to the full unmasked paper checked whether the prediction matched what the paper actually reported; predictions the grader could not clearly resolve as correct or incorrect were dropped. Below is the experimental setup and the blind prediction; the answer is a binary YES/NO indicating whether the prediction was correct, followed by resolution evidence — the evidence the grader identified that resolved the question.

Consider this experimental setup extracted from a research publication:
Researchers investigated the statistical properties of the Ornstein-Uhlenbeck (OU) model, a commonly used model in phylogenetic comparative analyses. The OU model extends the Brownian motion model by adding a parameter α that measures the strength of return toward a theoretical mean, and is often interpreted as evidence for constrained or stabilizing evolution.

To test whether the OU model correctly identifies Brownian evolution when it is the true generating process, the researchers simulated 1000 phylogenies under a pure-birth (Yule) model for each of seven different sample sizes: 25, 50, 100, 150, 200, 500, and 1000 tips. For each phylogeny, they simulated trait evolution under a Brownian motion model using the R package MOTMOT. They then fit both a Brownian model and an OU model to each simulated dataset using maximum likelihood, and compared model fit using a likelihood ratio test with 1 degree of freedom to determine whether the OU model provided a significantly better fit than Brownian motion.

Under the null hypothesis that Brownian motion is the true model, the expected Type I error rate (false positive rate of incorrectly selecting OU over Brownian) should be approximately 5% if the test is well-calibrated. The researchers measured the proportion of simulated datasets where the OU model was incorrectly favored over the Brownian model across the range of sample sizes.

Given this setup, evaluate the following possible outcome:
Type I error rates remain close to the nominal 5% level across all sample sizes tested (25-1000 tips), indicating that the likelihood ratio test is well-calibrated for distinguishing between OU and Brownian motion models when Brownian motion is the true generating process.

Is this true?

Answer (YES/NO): NO